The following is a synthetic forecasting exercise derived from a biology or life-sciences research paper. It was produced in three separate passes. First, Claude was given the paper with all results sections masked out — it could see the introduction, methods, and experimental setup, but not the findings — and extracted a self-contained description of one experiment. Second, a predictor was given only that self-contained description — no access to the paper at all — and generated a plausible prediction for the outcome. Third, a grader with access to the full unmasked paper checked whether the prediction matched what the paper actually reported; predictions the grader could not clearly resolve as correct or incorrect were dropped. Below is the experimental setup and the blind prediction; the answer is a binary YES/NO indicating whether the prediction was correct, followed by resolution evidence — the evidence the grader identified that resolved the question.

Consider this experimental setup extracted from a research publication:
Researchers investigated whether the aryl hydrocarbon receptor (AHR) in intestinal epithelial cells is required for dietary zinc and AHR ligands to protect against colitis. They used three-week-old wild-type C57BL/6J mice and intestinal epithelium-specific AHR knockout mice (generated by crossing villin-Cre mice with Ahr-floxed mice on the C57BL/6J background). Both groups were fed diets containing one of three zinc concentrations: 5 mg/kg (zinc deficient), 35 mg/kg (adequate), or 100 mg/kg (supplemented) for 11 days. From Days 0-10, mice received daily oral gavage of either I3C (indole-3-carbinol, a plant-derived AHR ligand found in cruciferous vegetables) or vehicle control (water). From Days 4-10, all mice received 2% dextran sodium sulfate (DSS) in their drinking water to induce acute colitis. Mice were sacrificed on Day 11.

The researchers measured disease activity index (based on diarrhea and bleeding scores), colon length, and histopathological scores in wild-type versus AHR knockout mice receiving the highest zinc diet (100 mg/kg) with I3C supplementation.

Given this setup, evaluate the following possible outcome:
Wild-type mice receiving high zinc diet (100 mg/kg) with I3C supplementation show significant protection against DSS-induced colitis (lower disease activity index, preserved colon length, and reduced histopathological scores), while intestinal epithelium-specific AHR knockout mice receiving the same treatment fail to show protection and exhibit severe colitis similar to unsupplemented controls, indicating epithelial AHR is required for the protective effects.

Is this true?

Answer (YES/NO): YES